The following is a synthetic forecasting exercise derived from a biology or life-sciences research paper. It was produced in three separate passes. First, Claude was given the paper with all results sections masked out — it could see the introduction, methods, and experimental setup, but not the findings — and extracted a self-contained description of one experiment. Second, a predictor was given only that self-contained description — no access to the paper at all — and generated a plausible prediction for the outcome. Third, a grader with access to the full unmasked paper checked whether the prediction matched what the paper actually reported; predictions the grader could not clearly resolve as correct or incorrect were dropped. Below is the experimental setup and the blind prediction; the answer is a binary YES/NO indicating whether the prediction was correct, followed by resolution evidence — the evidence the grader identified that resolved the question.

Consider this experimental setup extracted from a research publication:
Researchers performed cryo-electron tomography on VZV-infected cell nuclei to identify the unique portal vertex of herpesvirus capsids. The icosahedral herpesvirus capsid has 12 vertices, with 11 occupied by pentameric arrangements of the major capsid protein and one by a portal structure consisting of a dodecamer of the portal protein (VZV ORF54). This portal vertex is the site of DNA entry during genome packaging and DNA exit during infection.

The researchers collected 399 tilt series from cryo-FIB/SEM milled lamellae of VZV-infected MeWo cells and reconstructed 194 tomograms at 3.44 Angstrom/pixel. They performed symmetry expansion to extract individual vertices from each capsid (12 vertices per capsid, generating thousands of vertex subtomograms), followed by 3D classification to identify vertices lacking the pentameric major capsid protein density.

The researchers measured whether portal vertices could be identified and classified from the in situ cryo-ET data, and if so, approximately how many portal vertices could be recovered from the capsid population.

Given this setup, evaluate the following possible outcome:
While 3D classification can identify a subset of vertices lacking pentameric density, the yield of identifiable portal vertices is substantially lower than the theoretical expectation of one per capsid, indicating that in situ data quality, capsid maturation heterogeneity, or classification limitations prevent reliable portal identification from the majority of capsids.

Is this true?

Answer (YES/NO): YES